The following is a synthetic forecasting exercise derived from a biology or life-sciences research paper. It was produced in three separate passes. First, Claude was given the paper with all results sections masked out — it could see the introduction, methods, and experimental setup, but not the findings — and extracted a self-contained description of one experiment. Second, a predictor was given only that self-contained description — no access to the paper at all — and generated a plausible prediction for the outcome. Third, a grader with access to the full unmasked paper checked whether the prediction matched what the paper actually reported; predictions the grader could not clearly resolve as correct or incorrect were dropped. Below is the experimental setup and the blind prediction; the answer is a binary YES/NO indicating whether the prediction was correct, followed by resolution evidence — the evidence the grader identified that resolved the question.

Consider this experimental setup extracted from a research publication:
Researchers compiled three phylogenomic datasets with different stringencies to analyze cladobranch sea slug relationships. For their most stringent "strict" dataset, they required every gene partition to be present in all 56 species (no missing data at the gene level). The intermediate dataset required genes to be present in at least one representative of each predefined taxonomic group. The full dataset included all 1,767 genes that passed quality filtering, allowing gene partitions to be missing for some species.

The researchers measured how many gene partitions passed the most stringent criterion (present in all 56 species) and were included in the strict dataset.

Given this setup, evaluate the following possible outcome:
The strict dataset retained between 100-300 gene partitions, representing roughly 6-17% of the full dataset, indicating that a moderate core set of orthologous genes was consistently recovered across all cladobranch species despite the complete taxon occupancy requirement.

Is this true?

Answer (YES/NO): NO